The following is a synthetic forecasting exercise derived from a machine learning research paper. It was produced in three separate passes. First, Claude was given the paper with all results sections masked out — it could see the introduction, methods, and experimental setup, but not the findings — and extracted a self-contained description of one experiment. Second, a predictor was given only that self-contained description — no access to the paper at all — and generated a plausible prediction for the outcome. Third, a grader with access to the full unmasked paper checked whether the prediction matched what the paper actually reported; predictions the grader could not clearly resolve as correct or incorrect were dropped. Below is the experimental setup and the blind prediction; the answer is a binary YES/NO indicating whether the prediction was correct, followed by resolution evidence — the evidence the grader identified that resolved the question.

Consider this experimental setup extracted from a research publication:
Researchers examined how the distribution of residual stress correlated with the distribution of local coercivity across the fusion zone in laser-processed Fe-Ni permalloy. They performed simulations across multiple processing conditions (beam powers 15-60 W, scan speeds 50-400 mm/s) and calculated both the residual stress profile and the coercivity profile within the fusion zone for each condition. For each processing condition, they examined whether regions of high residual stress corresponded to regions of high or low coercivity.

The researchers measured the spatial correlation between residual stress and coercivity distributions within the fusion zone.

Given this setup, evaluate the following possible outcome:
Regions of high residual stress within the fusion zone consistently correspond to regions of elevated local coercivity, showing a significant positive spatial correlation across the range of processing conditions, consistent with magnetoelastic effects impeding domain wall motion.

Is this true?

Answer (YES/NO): NO